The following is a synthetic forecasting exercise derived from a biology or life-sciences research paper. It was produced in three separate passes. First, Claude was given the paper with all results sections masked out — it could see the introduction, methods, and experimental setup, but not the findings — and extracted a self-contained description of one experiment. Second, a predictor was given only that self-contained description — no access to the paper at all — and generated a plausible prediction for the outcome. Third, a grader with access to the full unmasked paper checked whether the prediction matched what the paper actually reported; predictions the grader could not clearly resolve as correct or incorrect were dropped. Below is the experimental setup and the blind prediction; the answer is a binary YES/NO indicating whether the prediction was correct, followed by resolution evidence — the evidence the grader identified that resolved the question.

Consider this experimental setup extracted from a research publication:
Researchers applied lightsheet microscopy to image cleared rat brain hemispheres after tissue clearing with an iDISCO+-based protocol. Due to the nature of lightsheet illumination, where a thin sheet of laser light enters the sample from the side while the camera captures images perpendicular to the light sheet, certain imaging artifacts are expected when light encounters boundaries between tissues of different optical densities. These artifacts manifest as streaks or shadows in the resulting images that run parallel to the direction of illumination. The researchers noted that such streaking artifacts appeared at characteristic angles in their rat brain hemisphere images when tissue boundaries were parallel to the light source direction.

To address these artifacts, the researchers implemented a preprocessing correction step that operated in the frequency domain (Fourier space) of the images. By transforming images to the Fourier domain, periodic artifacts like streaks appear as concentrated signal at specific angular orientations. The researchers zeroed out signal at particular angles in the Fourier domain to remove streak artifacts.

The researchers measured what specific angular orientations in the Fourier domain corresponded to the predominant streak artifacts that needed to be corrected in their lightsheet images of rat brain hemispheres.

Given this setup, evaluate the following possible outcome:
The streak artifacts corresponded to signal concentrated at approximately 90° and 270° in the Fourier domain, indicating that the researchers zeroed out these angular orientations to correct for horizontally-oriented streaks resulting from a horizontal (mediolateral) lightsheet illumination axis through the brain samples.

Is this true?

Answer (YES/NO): NO